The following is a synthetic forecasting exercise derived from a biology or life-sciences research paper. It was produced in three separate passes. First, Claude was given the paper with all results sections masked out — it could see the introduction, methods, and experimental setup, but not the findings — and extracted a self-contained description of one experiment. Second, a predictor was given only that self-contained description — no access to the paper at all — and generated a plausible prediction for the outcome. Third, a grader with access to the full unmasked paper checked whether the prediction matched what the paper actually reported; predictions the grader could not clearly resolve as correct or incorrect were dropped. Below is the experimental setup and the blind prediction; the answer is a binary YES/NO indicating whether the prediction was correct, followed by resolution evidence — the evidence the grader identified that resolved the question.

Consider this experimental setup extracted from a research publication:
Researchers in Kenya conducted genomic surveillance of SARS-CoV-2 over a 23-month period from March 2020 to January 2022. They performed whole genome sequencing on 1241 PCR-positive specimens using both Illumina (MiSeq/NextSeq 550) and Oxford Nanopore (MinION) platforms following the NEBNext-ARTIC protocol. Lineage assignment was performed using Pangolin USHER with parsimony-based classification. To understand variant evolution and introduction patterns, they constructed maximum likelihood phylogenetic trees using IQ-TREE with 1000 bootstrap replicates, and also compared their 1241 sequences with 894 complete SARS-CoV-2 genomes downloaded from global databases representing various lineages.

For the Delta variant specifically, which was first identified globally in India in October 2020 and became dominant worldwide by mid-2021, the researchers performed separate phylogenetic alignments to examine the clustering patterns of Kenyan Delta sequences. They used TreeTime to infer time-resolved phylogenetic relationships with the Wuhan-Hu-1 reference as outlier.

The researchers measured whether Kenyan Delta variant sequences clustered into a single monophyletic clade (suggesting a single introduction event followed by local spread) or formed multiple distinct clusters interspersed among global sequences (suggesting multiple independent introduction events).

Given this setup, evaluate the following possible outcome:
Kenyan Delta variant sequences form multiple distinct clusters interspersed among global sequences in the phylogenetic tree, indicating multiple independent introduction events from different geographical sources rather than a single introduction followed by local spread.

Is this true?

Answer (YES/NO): YES